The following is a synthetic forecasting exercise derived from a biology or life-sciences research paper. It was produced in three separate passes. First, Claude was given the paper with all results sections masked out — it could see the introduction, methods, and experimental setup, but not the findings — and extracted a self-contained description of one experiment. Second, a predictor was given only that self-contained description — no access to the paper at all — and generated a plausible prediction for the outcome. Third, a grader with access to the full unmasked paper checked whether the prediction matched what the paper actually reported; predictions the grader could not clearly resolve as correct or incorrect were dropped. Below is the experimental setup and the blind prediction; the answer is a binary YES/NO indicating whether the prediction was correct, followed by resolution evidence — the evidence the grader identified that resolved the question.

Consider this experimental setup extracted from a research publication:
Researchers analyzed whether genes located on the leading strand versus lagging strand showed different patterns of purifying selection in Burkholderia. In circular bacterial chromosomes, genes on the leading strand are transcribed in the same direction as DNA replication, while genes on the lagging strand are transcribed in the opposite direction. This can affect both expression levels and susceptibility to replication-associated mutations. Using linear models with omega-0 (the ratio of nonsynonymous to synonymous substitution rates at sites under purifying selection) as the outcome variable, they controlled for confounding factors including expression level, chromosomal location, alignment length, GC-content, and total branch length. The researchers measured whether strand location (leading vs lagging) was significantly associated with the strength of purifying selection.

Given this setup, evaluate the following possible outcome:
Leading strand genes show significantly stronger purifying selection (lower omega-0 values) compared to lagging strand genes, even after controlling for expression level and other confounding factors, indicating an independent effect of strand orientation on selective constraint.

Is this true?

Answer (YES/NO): NO